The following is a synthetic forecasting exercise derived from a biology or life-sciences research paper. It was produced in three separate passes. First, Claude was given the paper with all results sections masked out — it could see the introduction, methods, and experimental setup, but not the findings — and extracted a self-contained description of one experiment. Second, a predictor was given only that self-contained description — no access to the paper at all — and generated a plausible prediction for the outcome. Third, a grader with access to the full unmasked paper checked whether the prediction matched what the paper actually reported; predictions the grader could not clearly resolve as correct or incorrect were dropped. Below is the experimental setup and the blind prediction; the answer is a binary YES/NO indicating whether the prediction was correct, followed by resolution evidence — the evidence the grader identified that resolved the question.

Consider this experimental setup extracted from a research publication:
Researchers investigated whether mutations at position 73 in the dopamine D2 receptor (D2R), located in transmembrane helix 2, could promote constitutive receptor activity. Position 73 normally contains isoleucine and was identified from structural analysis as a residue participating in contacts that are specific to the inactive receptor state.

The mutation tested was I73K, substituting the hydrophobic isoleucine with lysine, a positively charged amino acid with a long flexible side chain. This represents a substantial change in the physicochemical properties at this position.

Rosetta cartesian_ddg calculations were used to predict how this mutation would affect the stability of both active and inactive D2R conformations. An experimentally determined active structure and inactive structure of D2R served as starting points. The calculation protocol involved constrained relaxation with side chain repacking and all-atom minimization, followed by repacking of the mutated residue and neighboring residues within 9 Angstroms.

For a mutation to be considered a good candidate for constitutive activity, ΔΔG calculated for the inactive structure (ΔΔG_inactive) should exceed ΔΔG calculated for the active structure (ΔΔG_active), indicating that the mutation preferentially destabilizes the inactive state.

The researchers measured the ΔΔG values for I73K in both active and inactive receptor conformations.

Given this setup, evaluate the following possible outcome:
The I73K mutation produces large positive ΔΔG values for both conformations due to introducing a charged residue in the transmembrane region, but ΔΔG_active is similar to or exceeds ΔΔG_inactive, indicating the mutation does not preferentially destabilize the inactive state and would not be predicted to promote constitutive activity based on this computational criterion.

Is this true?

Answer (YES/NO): NO